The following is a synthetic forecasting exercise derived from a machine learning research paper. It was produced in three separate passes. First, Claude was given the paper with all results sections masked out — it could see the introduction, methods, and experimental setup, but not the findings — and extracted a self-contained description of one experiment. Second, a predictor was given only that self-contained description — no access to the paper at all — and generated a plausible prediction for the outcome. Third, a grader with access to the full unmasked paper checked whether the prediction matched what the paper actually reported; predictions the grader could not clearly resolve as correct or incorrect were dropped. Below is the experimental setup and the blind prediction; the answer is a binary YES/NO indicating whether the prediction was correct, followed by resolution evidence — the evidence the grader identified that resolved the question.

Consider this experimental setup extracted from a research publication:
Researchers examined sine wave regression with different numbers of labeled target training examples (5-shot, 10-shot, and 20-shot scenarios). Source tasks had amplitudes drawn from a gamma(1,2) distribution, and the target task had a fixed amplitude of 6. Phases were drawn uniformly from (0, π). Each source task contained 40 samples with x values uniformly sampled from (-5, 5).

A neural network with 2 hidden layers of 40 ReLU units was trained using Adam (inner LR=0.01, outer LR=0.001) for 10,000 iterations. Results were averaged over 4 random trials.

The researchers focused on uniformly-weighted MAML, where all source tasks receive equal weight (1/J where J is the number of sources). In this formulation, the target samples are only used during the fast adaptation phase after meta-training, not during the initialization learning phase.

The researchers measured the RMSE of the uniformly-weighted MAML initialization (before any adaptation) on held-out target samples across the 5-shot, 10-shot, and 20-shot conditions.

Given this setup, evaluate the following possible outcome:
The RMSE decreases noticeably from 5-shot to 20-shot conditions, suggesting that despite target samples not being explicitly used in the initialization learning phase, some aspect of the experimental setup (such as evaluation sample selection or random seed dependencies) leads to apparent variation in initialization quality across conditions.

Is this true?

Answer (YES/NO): NO